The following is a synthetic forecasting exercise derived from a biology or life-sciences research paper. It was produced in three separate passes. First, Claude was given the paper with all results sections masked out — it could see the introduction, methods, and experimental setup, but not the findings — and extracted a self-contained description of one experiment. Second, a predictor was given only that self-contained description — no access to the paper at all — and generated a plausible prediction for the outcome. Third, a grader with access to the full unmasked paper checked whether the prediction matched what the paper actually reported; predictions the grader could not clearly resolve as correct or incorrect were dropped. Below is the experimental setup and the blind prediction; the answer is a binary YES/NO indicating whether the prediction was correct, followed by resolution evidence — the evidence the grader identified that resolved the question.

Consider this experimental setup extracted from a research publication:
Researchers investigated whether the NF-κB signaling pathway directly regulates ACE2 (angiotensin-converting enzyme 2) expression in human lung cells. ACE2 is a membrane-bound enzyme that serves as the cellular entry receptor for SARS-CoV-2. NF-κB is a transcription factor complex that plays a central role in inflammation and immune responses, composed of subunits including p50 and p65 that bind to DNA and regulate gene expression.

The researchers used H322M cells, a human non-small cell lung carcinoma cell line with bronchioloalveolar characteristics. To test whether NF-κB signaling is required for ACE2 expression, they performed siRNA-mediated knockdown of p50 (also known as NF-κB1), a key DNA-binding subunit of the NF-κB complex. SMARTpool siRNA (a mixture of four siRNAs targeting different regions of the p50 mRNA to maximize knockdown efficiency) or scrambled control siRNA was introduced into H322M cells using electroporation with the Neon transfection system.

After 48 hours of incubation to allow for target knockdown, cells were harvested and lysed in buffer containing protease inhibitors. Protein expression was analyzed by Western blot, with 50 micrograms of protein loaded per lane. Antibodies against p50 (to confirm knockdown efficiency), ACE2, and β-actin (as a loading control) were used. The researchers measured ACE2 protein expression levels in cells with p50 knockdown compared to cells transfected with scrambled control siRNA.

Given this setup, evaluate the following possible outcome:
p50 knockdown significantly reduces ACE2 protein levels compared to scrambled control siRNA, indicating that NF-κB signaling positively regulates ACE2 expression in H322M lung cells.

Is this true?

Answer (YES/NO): NO